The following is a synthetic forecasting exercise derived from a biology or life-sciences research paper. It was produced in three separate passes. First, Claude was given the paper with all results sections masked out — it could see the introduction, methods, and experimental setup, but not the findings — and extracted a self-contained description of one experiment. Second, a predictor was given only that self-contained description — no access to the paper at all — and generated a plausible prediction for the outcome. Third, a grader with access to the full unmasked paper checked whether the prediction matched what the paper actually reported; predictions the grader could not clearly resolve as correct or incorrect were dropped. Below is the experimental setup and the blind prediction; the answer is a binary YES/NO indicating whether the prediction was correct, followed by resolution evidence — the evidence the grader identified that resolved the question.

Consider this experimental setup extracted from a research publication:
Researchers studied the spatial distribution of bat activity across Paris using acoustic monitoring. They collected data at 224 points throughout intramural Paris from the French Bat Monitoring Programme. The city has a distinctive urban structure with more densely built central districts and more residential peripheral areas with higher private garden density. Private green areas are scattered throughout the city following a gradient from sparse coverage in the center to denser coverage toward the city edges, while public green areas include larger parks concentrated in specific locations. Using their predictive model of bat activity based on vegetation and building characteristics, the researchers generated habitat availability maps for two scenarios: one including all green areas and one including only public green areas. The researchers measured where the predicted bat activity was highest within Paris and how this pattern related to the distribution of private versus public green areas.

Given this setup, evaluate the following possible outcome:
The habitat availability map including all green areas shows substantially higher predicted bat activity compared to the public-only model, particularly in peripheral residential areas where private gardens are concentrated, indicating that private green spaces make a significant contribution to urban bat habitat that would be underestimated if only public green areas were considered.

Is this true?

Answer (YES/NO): YES